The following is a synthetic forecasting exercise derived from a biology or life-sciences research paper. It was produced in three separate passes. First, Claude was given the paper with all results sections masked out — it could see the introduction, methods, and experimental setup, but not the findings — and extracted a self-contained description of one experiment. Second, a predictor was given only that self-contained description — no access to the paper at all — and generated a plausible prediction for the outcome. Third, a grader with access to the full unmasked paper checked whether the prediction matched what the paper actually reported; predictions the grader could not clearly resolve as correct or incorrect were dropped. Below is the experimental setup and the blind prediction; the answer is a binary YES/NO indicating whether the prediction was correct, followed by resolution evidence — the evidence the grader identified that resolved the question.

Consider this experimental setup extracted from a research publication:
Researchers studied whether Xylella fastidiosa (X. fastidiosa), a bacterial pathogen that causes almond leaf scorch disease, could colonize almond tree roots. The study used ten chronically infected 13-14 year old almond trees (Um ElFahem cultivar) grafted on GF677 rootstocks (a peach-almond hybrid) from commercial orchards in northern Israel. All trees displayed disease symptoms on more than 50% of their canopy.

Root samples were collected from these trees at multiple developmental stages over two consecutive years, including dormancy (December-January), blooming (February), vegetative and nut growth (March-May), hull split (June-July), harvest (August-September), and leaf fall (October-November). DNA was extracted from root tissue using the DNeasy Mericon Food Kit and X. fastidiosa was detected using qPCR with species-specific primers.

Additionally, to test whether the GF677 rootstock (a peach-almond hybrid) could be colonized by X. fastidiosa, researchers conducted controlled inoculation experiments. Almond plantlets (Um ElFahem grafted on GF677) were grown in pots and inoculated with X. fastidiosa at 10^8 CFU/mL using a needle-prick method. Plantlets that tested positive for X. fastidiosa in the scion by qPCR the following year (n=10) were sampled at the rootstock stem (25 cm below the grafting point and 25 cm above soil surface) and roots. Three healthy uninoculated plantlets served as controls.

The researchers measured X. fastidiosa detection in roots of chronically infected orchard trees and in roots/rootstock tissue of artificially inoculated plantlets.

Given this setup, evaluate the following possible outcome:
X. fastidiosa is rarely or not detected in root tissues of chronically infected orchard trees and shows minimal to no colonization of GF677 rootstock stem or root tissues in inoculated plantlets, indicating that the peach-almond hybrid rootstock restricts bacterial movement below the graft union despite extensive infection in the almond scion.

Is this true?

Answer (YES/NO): YES